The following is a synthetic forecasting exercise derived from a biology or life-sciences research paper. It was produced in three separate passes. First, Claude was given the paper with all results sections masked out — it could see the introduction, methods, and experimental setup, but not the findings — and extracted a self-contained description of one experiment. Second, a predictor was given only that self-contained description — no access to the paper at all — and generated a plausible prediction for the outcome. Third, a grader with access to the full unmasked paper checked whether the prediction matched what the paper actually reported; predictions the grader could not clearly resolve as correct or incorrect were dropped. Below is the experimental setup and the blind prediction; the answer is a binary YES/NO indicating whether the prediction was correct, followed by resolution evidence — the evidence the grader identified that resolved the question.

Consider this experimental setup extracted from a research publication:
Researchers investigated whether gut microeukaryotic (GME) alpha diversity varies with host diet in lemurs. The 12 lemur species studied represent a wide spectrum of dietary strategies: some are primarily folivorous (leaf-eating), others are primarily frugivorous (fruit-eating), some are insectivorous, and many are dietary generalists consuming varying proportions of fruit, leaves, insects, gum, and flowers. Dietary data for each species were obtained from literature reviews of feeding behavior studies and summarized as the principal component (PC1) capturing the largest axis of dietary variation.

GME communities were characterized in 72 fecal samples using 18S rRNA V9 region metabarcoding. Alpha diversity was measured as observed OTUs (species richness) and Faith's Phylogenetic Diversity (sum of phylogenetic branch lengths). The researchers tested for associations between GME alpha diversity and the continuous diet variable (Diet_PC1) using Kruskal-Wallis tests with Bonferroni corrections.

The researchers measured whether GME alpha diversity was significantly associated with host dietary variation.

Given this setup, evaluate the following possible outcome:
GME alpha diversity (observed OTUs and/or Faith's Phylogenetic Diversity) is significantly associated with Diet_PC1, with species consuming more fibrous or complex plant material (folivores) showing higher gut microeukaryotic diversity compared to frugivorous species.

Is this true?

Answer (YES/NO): NO